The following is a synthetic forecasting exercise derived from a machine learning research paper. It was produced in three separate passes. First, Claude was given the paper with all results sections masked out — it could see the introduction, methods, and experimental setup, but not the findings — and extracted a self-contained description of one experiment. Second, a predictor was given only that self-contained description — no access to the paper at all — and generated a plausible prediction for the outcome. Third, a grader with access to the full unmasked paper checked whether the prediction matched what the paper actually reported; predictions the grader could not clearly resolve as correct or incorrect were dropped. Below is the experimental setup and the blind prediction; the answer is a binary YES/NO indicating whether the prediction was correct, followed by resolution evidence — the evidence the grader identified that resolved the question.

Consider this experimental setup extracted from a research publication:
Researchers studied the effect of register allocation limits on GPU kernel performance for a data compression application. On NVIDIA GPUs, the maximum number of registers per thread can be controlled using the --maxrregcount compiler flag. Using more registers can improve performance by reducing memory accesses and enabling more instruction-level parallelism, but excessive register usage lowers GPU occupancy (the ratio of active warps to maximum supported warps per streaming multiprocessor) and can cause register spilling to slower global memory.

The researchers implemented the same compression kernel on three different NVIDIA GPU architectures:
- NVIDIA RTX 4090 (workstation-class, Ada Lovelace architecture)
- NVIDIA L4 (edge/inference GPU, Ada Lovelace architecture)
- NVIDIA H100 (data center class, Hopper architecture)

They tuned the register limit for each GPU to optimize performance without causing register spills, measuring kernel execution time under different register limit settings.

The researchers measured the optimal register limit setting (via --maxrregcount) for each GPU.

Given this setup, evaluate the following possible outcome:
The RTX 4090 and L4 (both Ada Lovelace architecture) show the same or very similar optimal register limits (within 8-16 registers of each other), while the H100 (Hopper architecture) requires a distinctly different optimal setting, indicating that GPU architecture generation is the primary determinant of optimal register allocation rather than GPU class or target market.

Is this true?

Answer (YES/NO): YES